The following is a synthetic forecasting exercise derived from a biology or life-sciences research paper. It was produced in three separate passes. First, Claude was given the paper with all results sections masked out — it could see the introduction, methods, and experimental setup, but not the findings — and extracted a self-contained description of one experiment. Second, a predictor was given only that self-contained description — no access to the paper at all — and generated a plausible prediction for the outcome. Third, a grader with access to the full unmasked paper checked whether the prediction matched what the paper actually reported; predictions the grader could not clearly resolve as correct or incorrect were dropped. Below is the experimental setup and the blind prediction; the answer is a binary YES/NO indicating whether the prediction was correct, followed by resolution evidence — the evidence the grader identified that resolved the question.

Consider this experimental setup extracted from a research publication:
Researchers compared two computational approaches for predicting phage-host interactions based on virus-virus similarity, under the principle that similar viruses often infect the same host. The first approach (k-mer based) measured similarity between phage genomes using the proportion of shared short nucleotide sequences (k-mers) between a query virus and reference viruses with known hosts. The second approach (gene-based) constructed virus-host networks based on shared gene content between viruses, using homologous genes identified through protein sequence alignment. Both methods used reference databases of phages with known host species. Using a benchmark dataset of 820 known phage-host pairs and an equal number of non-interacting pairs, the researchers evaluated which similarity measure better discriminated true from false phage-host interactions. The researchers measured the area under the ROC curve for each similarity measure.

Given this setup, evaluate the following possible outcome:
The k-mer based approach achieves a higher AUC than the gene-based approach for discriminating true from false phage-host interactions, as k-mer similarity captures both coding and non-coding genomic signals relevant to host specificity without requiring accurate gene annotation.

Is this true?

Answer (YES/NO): YES